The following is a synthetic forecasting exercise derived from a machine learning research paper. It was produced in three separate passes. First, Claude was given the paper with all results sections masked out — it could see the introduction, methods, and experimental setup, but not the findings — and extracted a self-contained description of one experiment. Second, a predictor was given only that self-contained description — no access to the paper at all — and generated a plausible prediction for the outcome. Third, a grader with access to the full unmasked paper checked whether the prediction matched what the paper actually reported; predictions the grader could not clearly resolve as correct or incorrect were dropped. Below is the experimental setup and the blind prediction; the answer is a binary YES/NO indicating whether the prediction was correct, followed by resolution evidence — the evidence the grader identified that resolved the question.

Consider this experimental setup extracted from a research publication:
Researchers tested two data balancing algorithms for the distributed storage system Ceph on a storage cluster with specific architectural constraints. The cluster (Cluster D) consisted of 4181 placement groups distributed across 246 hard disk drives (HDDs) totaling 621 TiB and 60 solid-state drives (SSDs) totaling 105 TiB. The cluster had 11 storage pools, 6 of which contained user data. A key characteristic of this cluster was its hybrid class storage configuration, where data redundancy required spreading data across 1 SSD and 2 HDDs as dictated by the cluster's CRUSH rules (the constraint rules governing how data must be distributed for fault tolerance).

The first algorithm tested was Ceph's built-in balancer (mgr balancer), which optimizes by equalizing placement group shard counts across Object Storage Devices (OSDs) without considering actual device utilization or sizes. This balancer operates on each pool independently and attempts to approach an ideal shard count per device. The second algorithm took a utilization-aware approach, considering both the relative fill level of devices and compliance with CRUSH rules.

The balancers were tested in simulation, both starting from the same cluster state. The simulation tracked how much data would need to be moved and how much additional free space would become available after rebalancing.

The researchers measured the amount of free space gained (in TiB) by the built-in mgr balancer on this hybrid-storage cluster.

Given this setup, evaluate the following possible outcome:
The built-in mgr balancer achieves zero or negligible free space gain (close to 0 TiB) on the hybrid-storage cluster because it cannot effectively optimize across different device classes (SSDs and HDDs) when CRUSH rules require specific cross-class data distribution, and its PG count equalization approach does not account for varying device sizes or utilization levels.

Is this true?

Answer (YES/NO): YES